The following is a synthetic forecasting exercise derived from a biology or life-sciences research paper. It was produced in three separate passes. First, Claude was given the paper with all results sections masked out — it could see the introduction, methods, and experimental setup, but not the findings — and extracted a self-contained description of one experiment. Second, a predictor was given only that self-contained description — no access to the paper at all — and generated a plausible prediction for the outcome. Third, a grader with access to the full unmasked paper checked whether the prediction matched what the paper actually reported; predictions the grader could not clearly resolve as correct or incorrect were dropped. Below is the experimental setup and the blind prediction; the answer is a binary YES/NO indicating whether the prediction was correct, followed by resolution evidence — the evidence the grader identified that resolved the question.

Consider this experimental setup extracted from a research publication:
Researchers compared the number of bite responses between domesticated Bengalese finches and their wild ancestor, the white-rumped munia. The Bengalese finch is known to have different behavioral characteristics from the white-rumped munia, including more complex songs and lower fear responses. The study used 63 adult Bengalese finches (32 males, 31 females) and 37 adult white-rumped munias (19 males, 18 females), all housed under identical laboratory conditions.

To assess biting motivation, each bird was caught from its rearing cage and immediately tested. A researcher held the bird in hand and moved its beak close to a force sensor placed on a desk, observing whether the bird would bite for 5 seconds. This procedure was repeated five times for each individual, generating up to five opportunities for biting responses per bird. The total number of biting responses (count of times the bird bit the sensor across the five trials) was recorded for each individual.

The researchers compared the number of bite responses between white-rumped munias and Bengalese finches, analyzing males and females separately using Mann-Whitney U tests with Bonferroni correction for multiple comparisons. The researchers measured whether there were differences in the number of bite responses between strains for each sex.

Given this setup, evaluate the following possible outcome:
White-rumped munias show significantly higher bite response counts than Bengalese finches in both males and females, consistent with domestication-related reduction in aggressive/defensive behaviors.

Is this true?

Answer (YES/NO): YES